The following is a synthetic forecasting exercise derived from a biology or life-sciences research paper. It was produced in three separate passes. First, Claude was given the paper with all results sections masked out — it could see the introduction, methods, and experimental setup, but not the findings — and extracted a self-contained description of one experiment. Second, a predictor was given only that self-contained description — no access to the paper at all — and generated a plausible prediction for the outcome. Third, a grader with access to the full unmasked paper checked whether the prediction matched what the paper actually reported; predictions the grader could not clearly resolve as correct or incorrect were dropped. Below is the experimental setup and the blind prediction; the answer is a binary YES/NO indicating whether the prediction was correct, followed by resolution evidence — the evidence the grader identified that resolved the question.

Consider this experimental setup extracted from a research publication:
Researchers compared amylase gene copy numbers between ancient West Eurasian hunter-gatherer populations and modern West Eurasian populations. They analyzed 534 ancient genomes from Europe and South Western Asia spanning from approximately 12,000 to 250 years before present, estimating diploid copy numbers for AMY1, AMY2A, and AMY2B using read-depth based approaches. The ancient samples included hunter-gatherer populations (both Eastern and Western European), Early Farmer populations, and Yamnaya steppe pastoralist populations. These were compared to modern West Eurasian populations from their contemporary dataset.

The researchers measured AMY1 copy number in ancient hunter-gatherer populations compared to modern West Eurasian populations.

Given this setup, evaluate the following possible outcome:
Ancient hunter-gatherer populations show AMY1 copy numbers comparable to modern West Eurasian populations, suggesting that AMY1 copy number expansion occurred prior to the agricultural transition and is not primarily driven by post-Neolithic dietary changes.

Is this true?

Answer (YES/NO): NO